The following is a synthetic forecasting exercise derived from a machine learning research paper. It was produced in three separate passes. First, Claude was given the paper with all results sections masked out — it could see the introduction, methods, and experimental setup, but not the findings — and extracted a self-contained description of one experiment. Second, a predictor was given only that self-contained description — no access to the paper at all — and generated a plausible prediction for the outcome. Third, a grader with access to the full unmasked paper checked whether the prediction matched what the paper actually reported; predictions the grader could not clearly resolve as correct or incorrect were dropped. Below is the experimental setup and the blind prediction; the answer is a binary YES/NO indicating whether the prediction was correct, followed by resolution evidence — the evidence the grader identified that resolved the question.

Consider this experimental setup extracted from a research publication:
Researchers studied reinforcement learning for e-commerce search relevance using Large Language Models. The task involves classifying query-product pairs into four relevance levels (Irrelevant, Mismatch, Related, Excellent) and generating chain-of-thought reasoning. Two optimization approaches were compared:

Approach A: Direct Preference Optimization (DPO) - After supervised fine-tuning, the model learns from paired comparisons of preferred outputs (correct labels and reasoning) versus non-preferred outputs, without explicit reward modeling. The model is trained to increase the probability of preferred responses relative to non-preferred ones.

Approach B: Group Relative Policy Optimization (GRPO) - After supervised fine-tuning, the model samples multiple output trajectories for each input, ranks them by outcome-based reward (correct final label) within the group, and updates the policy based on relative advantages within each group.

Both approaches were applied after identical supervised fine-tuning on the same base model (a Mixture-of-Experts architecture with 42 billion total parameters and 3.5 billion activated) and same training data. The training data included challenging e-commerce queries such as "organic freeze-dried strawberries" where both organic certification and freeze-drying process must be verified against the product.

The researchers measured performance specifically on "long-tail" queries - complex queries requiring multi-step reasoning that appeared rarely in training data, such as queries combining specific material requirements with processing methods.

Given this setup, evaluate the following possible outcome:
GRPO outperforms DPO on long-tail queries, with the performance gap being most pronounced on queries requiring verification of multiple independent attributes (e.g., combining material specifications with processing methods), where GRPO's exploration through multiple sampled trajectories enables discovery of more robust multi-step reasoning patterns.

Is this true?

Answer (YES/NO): NO